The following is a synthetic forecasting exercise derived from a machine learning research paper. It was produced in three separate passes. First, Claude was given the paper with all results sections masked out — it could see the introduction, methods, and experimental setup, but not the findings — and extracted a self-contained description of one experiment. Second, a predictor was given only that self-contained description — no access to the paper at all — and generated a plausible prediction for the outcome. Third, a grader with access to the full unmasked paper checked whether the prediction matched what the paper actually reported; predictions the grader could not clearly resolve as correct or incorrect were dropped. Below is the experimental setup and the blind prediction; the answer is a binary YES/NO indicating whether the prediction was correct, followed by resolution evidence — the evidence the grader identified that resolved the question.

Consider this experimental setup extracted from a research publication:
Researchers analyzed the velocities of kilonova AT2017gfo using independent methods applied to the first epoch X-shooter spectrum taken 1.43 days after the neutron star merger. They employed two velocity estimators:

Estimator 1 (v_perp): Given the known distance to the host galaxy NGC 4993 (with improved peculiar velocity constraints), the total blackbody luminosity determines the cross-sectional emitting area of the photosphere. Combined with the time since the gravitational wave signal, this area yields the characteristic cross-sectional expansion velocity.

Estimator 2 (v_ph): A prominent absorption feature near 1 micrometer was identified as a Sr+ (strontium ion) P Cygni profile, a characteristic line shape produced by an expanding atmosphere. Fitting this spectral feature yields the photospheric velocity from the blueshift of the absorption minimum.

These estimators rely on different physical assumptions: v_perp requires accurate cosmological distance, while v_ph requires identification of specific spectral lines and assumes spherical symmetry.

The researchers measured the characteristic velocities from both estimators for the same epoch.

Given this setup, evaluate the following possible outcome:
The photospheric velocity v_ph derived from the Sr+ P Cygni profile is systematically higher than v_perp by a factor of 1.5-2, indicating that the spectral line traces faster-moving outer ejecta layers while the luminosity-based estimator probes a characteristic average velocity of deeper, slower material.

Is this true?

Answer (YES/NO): NO